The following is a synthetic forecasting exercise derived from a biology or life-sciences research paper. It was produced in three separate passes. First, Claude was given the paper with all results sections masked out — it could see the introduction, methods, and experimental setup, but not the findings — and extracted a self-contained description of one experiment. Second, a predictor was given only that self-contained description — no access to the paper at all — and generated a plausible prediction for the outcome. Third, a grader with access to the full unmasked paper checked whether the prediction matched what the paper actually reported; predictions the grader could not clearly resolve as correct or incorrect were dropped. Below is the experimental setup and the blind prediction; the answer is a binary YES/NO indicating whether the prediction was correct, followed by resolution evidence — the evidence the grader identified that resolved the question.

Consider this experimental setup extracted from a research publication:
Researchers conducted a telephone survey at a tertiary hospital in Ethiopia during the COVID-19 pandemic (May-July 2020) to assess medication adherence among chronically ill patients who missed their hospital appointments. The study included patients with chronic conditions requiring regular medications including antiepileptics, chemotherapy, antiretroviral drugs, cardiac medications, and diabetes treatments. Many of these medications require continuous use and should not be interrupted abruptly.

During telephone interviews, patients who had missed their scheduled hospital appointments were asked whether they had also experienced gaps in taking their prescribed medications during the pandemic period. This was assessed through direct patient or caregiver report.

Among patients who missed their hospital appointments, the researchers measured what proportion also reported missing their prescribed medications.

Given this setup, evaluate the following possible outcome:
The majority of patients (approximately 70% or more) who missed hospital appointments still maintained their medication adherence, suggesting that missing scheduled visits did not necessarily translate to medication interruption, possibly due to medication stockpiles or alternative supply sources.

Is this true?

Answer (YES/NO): YES